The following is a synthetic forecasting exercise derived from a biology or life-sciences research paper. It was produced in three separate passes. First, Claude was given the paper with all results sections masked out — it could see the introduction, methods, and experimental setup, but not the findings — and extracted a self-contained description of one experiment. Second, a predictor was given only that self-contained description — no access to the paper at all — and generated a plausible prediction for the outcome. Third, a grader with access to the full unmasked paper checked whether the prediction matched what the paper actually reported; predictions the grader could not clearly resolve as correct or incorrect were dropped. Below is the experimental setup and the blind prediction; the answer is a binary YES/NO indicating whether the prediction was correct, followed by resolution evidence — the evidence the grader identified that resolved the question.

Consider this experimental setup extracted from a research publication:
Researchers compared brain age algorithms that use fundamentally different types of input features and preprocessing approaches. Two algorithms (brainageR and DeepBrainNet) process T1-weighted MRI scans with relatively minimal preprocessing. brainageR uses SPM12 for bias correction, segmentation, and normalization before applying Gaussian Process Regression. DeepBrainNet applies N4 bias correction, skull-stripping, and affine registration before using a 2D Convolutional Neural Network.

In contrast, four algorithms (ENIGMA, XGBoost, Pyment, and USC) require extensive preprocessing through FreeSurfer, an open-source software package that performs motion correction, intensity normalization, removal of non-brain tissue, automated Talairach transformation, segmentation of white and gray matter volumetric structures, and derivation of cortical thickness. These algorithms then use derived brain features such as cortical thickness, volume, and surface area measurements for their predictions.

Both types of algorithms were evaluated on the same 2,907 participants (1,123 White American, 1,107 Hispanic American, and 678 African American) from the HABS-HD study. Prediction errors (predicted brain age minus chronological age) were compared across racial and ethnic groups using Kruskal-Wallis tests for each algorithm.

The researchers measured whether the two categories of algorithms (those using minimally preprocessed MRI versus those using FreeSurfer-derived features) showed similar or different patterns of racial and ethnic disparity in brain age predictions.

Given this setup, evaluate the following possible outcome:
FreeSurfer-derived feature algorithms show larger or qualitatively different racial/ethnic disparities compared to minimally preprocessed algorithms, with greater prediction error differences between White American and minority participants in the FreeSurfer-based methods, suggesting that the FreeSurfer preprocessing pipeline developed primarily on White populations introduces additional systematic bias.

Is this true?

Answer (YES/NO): NO